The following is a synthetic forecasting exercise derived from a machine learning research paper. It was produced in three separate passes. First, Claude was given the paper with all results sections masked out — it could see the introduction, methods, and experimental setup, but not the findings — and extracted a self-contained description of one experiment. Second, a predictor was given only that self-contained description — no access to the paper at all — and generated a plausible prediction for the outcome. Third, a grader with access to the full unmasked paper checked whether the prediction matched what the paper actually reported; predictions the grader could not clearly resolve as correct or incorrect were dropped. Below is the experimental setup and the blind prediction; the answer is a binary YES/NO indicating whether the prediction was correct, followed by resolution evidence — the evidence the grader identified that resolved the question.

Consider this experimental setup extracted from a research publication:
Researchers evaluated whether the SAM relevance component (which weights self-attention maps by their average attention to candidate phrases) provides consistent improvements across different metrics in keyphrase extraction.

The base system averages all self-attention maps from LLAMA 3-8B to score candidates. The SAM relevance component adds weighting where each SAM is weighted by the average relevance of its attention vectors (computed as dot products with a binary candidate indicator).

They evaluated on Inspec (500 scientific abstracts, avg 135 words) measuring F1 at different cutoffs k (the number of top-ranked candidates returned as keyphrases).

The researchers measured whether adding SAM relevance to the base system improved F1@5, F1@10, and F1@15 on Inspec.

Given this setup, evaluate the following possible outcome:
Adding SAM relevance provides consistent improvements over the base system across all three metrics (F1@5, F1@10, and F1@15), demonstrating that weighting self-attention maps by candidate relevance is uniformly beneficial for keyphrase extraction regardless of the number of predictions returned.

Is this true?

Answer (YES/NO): YES